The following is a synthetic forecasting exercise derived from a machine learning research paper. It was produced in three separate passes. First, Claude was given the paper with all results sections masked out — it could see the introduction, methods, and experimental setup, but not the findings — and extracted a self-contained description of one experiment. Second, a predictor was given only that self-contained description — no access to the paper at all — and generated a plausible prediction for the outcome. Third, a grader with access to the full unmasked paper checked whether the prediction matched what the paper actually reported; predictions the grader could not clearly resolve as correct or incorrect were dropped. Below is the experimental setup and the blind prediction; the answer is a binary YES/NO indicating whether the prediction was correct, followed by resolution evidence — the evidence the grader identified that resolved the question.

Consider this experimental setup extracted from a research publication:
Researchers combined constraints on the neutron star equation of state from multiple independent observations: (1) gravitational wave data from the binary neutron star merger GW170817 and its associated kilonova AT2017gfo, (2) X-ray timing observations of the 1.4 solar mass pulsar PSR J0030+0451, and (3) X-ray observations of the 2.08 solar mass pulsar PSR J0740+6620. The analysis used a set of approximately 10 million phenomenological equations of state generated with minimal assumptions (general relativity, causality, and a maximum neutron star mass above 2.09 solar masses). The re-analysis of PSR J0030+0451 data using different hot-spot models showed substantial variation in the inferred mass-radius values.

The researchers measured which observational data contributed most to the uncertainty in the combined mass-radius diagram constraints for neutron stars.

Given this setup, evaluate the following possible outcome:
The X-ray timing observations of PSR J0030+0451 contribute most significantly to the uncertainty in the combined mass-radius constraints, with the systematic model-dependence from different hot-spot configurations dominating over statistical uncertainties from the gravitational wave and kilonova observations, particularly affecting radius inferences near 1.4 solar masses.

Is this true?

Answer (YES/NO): YES